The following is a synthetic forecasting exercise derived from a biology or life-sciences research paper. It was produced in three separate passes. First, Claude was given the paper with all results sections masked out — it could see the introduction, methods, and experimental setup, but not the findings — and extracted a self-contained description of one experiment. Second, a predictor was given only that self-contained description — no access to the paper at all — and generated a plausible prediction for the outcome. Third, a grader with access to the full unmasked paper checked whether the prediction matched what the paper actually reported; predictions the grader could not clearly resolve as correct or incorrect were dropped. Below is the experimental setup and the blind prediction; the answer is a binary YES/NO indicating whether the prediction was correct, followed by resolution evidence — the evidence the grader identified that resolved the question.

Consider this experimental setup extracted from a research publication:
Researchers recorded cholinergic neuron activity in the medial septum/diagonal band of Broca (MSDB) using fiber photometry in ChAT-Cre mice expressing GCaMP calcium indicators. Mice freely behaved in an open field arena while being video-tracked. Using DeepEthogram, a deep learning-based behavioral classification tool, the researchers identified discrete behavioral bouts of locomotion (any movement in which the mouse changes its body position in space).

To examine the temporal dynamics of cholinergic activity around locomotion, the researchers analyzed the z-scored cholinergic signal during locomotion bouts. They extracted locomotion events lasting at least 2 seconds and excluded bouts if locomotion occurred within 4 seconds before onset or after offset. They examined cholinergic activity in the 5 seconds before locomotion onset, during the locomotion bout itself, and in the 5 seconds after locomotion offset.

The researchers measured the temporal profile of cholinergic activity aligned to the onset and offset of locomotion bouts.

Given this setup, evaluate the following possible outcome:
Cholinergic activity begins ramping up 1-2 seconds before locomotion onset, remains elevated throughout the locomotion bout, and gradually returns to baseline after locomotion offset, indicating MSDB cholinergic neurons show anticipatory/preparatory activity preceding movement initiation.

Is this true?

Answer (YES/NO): NO